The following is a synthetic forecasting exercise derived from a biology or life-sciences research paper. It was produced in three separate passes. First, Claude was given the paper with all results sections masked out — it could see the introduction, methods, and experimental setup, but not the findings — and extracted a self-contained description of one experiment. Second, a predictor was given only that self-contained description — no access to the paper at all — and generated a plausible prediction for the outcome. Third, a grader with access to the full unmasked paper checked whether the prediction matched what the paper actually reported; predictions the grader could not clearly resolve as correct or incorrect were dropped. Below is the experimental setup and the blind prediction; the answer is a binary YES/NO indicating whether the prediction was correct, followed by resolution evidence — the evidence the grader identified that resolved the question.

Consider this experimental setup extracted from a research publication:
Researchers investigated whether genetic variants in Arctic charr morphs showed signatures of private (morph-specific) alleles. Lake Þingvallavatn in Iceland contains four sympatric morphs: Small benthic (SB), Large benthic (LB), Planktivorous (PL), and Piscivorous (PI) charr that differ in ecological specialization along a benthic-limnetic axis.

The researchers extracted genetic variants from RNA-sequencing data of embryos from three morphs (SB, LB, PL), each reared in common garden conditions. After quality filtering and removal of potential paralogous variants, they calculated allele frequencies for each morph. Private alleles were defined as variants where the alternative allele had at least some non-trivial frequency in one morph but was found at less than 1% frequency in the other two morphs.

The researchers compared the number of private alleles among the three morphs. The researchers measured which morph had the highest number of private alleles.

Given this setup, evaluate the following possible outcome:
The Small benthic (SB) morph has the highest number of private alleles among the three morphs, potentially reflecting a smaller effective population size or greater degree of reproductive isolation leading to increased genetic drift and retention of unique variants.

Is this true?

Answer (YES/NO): NO